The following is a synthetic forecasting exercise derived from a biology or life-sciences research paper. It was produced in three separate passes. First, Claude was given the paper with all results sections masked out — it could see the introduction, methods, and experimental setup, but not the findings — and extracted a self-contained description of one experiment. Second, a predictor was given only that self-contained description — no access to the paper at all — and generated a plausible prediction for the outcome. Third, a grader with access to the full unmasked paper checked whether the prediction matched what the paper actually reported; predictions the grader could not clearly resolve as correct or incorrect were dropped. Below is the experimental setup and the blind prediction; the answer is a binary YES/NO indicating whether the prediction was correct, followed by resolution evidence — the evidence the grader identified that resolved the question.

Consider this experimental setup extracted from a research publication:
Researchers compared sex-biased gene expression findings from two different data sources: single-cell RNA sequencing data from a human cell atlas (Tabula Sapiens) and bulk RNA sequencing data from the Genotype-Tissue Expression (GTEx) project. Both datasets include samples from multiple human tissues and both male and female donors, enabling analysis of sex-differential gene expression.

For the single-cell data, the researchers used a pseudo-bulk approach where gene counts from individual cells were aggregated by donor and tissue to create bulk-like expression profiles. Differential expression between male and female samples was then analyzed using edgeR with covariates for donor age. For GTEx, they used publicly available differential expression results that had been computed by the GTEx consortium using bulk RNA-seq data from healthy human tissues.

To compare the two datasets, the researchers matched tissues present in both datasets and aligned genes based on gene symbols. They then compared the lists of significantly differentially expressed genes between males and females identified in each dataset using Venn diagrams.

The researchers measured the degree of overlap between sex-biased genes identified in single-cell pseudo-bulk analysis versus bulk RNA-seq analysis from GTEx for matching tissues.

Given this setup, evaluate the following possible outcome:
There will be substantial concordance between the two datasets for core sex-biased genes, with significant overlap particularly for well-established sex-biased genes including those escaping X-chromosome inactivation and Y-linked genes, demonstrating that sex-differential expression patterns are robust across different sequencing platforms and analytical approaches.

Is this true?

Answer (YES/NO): YES